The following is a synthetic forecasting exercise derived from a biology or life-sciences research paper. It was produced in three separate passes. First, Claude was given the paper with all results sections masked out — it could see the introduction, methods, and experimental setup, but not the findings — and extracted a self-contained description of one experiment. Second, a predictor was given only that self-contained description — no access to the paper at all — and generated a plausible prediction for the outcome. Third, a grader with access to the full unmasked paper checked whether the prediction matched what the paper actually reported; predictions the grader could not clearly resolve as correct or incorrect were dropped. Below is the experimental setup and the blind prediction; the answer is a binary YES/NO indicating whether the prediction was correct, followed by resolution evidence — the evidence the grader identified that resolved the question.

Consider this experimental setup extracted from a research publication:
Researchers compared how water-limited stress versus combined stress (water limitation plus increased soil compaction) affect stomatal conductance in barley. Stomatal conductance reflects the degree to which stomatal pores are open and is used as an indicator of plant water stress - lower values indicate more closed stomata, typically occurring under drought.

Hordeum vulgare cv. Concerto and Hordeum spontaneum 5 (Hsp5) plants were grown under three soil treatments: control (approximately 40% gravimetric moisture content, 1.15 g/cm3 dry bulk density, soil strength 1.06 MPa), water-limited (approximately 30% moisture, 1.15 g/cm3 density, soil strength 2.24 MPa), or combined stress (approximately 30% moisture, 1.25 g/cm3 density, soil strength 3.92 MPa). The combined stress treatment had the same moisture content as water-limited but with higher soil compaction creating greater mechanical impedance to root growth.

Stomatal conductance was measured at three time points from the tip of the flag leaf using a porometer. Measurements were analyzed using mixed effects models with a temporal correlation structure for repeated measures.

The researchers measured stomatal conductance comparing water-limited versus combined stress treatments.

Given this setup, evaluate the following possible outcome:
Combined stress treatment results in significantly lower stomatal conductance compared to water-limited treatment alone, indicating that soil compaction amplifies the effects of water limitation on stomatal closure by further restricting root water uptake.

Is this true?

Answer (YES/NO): NO